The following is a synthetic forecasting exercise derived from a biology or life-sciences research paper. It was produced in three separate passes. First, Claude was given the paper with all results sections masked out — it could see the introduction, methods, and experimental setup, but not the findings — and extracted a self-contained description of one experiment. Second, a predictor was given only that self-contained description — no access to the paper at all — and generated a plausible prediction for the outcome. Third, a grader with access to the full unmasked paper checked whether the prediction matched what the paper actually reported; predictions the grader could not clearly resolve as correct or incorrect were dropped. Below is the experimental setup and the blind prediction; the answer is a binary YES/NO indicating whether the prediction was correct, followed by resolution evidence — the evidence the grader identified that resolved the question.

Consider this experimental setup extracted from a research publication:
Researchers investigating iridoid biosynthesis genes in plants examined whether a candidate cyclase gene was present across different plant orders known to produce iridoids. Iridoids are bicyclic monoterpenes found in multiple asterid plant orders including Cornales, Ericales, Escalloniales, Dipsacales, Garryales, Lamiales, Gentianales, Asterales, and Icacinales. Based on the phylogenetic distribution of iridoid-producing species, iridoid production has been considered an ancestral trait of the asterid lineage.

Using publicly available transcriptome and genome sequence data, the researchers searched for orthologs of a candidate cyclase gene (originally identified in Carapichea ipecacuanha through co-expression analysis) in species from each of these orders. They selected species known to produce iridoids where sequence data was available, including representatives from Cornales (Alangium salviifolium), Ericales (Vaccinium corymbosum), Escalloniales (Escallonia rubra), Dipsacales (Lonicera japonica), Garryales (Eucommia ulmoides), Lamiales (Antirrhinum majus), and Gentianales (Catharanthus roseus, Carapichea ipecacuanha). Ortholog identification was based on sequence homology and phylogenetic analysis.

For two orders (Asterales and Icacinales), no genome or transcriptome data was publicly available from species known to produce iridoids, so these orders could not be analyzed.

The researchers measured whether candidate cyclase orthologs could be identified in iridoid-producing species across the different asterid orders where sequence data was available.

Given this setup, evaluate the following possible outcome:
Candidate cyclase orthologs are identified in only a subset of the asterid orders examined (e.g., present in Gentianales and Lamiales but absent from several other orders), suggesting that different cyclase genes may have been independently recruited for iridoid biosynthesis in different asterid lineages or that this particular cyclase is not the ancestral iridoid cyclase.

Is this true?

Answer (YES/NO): NO